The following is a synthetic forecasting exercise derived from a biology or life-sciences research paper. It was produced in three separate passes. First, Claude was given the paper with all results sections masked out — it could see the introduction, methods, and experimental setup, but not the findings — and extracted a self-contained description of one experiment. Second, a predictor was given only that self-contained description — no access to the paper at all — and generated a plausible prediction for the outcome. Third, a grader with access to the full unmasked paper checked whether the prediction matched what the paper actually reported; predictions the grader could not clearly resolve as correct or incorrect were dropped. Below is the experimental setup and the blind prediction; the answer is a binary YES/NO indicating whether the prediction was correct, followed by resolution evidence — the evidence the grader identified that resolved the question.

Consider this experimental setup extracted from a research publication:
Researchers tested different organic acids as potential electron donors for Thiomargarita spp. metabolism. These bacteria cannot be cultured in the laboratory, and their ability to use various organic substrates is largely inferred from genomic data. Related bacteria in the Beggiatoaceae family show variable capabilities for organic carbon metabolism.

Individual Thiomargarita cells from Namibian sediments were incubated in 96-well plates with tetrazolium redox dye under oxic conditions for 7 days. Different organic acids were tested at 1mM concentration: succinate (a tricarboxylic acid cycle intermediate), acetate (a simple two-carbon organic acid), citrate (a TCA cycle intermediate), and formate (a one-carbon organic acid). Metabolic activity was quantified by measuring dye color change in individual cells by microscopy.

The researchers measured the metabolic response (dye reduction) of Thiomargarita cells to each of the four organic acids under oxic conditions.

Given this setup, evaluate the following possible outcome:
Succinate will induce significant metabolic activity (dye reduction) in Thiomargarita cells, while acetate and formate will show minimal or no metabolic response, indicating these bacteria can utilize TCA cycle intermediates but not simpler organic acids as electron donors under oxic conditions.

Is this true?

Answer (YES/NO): NO